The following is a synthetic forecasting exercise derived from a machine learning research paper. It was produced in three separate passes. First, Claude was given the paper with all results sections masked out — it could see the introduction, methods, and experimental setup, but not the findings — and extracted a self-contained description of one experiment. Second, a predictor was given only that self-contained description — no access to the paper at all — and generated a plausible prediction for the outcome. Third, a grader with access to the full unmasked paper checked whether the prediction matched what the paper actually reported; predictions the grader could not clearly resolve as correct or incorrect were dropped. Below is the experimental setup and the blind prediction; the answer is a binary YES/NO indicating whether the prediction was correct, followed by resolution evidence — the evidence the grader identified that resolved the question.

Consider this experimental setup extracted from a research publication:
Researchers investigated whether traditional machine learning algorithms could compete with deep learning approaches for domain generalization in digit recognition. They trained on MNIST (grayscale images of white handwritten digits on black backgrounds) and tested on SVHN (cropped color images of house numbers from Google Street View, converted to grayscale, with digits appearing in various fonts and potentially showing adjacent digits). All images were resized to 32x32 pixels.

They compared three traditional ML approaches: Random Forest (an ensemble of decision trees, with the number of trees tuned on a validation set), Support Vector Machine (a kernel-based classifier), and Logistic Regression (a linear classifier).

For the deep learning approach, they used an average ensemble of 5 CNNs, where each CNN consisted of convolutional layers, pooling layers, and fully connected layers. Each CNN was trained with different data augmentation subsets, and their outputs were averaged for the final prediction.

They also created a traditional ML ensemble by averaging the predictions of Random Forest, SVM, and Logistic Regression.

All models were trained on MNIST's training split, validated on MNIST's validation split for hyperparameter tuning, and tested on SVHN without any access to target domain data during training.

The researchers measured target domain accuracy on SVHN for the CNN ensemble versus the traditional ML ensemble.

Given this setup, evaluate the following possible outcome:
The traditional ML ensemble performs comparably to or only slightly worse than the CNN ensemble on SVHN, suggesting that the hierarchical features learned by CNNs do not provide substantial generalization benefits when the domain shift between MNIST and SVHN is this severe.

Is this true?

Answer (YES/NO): NO